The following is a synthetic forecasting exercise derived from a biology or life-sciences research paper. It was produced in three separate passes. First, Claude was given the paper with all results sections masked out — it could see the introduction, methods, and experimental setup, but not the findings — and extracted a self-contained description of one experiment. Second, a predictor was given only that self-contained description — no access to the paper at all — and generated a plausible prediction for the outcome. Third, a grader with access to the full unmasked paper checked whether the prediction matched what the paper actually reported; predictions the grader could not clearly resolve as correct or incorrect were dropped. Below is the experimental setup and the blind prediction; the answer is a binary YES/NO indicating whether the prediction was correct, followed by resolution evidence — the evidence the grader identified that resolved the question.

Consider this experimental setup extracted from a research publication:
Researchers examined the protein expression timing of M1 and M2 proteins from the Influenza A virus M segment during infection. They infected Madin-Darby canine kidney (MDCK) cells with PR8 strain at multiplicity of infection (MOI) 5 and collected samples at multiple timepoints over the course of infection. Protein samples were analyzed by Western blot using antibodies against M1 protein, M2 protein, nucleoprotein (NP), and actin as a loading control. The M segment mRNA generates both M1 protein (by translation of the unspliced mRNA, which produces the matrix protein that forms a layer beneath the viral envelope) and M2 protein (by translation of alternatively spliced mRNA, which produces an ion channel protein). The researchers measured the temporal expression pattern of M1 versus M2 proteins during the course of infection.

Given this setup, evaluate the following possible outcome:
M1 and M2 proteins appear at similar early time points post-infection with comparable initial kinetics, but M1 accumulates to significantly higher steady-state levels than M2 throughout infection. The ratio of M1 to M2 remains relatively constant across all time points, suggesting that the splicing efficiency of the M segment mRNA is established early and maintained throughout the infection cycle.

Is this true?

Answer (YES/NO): NO